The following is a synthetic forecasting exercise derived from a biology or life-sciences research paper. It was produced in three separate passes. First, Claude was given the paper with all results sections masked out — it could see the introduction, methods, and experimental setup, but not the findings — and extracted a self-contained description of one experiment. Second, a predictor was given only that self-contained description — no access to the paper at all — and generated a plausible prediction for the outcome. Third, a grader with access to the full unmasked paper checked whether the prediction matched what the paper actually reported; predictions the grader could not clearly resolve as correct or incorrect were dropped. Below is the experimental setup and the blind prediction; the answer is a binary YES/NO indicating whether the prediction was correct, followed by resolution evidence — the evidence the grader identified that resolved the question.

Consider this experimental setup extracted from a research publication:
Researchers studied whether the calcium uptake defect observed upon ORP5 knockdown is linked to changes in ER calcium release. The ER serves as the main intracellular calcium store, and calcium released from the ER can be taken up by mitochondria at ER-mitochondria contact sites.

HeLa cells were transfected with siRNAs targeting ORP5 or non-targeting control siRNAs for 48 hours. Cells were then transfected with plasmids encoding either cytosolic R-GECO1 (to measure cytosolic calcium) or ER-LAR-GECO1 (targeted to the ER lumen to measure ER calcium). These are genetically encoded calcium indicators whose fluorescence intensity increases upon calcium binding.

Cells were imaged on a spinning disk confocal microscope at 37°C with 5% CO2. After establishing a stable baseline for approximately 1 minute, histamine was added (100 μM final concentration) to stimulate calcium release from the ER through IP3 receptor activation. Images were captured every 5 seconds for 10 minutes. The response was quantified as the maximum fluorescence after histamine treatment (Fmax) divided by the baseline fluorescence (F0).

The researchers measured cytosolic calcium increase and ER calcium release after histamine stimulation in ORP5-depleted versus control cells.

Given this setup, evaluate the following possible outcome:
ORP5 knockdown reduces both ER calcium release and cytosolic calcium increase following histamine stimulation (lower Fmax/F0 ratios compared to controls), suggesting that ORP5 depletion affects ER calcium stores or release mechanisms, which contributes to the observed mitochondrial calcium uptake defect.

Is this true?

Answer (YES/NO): NO